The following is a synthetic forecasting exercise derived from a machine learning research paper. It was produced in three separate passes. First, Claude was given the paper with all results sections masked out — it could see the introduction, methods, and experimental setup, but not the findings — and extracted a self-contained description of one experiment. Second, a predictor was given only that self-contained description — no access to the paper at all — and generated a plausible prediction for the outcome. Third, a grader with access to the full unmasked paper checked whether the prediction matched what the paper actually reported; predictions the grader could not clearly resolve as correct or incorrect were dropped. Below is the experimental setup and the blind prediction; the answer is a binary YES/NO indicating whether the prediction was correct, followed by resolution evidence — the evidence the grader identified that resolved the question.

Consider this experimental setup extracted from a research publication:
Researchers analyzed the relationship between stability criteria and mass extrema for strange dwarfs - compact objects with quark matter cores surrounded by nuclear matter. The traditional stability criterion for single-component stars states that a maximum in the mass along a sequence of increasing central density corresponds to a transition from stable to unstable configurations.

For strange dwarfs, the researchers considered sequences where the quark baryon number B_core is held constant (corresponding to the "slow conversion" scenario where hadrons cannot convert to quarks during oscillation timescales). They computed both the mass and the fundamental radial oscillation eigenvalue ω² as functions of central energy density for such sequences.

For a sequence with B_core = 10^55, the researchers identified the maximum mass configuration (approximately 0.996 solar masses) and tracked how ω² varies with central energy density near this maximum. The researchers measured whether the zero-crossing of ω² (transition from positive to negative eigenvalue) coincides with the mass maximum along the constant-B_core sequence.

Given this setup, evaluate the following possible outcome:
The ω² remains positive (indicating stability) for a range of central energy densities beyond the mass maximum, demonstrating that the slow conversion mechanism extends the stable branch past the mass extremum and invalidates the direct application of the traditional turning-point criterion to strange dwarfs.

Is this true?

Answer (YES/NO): NO